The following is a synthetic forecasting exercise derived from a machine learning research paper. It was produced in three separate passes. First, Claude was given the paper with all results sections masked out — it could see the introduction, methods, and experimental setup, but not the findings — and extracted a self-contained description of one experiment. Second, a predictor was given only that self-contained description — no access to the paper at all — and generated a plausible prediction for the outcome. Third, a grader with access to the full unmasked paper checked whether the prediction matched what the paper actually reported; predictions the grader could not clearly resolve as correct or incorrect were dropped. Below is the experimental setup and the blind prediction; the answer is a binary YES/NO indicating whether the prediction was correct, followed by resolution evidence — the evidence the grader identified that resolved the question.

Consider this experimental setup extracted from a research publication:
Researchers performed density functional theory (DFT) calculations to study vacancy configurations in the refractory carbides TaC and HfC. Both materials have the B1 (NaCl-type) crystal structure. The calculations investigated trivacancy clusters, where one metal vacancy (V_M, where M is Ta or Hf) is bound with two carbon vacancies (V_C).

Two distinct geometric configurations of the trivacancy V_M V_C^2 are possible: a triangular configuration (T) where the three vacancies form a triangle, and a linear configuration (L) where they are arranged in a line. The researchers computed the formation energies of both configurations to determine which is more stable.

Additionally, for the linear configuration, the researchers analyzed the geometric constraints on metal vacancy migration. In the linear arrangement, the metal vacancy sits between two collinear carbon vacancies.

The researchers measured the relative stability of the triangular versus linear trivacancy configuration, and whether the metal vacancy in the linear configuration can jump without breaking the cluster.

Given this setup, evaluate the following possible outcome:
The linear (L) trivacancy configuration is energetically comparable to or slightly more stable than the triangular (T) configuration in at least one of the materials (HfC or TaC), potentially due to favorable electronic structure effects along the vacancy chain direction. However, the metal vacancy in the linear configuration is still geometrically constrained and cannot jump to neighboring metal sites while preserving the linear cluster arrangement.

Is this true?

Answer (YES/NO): YES